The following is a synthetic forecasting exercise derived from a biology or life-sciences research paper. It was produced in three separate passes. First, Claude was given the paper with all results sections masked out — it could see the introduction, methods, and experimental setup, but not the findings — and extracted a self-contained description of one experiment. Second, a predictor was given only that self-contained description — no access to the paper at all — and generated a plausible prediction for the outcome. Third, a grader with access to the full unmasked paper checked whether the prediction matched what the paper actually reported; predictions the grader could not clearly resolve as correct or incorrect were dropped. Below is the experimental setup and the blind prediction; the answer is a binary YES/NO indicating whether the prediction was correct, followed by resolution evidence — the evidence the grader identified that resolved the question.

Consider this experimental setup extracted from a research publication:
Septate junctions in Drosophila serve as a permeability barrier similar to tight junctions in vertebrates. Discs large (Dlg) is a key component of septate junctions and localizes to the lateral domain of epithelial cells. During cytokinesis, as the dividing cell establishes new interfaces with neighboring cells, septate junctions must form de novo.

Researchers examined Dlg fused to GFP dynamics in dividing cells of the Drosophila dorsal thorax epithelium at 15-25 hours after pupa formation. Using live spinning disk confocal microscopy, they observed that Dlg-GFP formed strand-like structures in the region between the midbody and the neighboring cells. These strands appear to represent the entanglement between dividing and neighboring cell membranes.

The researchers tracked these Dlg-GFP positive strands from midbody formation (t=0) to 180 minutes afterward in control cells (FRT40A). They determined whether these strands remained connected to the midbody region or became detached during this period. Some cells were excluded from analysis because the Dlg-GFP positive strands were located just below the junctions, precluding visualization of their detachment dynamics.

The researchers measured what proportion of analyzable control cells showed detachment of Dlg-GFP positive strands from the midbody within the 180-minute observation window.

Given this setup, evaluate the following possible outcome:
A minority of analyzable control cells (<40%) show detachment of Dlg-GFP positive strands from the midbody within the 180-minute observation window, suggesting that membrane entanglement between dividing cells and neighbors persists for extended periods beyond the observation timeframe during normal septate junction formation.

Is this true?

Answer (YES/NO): NO